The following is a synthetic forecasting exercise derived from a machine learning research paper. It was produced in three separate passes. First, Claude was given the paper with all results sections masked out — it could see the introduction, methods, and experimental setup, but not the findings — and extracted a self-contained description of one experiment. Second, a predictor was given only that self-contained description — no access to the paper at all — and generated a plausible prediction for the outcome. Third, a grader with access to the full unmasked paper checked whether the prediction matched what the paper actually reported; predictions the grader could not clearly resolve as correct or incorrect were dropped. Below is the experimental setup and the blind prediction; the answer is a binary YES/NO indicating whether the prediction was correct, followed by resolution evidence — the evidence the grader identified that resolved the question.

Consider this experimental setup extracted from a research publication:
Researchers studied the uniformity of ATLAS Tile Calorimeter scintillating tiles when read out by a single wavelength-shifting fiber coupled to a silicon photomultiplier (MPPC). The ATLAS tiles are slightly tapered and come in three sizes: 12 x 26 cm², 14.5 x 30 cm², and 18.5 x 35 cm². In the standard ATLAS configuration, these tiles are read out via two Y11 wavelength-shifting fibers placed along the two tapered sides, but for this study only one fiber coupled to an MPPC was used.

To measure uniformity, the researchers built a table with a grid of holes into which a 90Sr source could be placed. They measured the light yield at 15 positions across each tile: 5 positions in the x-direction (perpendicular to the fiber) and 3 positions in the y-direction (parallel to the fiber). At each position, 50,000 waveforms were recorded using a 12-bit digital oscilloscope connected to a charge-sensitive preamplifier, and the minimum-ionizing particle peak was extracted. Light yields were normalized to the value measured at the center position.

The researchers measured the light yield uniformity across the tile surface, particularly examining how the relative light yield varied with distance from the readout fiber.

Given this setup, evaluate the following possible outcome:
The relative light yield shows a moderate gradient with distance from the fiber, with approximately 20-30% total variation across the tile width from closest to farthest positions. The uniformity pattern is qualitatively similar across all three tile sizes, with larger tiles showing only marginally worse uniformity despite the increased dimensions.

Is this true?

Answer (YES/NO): NO